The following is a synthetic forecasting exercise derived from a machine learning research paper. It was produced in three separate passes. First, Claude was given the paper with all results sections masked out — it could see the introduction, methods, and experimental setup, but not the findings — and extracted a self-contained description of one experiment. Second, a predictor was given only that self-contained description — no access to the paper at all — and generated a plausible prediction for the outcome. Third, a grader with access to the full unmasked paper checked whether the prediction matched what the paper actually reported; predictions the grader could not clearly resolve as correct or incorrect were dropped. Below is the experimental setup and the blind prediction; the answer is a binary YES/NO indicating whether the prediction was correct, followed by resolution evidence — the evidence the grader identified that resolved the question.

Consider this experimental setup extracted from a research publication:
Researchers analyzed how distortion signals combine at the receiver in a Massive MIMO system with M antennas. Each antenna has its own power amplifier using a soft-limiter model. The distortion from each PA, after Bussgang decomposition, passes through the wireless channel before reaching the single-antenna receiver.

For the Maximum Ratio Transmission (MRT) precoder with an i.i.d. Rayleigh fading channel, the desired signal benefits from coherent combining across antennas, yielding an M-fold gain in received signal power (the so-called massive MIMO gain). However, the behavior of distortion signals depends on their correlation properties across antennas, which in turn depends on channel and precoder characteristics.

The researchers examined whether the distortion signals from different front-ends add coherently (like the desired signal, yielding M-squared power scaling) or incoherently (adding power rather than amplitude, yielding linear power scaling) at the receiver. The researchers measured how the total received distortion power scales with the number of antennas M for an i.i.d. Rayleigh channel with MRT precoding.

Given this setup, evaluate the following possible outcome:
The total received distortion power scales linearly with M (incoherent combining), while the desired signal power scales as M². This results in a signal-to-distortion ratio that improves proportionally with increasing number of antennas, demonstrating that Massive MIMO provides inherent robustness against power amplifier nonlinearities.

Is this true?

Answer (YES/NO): NO